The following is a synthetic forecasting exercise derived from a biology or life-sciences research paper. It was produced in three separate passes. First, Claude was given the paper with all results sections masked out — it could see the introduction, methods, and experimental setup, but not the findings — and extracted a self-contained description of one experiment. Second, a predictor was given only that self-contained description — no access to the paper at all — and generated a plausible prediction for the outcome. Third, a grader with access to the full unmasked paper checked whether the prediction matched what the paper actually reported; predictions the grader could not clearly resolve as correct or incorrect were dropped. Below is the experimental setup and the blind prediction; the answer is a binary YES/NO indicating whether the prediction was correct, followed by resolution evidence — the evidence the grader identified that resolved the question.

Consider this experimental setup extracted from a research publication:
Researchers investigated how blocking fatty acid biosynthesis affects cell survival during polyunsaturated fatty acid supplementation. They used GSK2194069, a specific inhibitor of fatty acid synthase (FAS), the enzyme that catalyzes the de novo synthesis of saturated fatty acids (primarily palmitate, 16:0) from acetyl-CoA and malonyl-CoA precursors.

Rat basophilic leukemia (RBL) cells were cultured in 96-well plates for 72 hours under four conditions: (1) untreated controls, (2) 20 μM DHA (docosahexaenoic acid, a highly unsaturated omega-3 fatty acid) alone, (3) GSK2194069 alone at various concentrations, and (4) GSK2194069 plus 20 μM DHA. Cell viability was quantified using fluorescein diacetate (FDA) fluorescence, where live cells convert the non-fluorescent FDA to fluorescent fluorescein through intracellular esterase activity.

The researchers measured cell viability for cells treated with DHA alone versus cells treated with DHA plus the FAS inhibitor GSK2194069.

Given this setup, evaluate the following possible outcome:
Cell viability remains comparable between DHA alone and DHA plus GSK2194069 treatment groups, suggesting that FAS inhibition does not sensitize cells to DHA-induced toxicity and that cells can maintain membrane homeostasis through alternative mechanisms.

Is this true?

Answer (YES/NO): NO